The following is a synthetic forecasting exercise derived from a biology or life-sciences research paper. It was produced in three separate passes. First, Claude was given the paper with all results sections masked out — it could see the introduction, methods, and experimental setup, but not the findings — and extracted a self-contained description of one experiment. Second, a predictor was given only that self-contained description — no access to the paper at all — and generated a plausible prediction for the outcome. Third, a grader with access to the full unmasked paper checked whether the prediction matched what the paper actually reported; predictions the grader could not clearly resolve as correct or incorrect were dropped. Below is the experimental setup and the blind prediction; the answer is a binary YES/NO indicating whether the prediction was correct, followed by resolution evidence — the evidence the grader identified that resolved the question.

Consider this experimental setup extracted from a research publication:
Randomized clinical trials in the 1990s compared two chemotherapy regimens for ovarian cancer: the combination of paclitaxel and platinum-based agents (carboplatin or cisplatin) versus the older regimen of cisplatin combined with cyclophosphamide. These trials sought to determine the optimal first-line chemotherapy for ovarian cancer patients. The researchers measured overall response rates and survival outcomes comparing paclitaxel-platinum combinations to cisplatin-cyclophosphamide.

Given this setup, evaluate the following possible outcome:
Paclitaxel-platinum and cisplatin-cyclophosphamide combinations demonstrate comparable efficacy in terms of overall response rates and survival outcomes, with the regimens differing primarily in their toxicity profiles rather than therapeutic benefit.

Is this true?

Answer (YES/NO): NO